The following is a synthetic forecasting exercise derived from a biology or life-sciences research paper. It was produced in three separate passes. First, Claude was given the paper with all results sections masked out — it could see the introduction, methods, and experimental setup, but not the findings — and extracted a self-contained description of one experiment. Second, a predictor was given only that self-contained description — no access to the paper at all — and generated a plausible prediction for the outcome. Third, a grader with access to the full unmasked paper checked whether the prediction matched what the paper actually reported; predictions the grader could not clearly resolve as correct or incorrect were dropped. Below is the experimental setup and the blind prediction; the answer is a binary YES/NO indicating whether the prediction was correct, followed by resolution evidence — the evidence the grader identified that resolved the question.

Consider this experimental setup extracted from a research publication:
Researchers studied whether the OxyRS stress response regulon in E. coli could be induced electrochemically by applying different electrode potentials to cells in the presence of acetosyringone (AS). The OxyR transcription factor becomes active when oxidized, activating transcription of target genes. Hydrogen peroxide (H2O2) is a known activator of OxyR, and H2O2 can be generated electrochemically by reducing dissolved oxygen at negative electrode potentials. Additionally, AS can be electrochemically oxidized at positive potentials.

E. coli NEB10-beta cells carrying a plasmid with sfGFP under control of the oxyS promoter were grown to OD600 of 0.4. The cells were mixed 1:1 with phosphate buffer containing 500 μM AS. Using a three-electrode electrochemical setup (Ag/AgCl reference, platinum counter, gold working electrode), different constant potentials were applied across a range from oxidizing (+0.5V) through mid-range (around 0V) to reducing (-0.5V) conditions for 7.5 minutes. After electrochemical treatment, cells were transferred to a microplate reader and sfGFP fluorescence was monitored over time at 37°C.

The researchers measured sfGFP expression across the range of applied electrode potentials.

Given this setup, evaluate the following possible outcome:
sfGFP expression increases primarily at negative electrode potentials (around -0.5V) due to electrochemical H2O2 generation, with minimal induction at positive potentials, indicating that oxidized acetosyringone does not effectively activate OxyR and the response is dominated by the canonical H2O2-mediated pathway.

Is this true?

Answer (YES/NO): NO